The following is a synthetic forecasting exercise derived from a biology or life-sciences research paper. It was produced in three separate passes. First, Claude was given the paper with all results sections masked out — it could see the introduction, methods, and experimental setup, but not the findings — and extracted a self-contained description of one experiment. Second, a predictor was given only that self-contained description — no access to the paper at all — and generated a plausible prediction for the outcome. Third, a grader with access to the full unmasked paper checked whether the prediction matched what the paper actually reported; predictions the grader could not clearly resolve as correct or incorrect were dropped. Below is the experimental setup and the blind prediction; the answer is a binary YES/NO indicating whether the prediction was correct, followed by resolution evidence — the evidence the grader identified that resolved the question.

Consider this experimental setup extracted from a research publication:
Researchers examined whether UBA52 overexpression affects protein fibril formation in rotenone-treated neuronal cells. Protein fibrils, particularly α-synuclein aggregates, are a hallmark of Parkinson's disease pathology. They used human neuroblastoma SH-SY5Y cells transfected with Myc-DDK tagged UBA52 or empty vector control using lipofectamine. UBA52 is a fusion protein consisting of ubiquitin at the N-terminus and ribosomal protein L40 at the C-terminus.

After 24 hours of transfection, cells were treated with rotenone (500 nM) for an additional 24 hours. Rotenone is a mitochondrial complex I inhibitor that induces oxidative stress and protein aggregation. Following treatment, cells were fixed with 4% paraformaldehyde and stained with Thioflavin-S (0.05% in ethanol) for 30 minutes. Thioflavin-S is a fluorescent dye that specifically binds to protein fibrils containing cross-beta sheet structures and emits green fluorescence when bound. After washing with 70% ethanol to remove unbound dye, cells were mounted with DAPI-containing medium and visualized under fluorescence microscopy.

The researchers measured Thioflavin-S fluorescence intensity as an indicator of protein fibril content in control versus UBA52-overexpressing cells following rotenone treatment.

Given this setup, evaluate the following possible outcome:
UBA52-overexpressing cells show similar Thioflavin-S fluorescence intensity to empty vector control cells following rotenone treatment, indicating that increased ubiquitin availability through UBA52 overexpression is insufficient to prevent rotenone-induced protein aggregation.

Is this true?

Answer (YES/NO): NO